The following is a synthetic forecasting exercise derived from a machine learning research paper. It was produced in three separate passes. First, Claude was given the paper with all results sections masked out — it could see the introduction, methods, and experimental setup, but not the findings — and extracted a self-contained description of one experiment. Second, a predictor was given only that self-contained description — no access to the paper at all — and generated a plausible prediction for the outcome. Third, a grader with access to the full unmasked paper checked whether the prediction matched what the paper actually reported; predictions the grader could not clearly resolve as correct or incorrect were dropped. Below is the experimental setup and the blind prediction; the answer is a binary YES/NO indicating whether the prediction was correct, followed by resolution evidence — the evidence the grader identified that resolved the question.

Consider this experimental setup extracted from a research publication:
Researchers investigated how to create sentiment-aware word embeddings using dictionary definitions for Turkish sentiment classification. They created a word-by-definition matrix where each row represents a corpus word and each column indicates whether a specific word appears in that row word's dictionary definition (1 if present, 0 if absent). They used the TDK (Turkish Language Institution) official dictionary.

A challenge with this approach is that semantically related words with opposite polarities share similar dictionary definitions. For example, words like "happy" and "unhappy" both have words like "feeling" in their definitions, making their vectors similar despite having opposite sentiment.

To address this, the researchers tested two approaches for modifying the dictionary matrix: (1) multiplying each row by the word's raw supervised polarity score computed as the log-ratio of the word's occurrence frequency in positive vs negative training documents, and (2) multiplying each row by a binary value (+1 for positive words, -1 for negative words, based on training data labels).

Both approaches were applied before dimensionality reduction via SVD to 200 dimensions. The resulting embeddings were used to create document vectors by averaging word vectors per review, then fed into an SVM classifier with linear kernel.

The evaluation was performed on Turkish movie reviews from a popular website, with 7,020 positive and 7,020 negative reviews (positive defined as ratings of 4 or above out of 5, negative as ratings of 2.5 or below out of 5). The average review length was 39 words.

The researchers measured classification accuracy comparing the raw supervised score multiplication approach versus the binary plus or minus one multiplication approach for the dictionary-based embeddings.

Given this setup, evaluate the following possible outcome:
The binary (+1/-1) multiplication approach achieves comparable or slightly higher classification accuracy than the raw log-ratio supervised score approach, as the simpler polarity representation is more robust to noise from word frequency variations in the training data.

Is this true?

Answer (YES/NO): YES